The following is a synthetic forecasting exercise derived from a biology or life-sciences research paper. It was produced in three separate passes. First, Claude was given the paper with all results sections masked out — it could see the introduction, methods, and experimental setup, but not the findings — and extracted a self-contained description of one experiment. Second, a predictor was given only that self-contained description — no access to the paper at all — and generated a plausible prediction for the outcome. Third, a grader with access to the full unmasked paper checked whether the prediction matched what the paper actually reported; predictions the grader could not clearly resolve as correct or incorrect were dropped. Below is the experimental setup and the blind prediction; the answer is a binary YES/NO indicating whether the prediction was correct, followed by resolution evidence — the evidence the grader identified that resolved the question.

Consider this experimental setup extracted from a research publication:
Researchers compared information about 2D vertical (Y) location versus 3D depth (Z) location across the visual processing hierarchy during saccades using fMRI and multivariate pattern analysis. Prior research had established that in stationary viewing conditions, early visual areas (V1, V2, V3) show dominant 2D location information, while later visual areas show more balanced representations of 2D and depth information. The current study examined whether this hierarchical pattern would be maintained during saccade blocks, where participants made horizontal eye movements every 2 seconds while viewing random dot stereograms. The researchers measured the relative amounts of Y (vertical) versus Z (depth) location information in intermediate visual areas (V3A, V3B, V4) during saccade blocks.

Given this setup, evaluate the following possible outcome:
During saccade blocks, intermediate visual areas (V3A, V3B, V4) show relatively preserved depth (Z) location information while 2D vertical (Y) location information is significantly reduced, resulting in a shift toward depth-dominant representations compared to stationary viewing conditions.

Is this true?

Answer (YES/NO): NO